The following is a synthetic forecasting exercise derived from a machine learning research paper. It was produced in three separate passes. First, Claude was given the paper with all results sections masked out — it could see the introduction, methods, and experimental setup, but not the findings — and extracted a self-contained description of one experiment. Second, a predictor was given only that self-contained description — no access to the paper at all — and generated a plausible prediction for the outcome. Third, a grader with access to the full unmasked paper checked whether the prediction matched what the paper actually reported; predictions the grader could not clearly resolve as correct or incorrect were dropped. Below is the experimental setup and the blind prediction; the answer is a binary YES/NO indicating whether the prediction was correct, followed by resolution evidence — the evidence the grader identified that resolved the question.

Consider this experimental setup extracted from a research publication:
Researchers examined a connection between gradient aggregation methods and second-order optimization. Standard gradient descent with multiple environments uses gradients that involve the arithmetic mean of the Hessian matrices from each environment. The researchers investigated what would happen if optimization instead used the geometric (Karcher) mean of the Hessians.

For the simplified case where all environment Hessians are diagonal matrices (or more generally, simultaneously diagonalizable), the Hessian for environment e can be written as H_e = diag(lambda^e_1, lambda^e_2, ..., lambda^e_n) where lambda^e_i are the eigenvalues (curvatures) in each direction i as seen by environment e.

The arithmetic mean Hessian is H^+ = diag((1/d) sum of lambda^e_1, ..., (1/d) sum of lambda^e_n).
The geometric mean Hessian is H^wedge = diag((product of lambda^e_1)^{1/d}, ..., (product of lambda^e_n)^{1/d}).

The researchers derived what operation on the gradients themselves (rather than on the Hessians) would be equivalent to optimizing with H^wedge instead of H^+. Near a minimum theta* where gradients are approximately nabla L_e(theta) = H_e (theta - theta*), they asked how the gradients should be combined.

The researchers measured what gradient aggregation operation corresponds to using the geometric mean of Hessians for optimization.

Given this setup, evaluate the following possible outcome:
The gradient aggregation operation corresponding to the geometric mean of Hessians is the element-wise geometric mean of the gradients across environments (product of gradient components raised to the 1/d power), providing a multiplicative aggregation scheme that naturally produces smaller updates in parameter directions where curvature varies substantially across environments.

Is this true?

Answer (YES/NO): YES